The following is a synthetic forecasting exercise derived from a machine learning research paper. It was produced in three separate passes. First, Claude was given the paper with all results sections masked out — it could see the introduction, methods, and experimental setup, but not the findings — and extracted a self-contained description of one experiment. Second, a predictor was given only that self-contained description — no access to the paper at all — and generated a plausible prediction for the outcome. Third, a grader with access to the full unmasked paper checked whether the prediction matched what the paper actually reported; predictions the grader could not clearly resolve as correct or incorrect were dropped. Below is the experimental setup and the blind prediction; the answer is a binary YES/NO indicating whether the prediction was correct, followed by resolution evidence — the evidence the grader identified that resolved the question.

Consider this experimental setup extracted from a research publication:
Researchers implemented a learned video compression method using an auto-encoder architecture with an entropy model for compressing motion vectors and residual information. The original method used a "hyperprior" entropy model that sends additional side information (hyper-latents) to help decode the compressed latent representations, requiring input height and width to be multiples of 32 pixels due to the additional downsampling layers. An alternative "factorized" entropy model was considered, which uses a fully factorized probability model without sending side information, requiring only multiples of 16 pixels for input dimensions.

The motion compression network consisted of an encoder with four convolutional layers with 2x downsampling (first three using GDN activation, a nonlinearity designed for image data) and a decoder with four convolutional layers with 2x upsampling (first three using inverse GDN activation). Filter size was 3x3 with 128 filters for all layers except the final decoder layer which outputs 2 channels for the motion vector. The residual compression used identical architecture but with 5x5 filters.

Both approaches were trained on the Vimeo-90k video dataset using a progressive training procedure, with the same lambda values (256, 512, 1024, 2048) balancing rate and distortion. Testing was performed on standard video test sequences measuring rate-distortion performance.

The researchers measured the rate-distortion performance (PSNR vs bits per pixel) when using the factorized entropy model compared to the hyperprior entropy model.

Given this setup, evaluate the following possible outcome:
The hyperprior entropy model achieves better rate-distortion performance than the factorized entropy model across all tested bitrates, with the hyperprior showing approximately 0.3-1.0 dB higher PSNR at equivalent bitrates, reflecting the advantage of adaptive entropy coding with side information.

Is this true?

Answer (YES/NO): NO